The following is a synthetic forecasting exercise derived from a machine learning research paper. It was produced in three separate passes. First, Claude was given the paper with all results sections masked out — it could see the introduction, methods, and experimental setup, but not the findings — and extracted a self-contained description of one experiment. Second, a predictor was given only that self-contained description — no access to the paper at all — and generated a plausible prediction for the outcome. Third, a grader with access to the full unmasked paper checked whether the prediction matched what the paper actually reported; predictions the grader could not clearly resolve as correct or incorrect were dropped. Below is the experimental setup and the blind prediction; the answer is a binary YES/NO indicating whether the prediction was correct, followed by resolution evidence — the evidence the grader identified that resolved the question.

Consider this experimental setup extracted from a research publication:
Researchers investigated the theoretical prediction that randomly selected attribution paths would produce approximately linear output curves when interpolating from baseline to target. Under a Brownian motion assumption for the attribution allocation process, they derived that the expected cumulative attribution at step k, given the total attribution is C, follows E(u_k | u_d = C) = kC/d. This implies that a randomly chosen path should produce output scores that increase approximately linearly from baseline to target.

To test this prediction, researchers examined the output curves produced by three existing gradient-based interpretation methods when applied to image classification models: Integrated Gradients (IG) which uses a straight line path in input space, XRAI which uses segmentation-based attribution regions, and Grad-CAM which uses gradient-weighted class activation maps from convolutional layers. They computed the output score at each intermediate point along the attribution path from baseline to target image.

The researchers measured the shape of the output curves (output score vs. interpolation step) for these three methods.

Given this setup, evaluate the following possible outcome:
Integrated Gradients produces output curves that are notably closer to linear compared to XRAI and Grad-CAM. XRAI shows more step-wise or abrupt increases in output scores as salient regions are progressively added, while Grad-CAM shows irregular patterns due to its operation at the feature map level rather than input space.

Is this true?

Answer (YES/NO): NO